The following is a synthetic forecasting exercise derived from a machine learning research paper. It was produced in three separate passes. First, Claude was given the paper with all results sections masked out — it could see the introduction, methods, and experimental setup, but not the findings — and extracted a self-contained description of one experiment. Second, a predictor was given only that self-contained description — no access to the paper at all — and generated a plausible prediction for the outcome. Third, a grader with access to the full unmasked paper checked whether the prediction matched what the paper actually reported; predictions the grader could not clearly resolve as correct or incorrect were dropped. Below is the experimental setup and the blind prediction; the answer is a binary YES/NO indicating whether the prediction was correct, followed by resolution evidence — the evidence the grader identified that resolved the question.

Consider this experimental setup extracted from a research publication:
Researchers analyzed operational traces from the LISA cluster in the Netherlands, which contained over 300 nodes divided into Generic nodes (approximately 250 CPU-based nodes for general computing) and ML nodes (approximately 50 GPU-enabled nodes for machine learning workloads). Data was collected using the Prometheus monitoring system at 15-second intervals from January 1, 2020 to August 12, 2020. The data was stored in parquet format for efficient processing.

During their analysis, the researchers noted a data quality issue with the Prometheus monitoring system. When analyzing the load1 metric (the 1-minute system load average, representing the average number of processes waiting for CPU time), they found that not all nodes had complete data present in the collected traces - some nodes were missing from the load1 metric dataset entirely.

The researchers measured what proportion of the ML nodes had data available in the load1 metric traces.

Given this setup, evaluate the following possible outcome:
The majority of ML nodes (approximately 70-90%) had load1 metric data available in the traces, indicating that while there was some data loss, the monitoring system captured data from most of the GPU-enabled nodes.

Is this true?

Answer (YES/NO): NO